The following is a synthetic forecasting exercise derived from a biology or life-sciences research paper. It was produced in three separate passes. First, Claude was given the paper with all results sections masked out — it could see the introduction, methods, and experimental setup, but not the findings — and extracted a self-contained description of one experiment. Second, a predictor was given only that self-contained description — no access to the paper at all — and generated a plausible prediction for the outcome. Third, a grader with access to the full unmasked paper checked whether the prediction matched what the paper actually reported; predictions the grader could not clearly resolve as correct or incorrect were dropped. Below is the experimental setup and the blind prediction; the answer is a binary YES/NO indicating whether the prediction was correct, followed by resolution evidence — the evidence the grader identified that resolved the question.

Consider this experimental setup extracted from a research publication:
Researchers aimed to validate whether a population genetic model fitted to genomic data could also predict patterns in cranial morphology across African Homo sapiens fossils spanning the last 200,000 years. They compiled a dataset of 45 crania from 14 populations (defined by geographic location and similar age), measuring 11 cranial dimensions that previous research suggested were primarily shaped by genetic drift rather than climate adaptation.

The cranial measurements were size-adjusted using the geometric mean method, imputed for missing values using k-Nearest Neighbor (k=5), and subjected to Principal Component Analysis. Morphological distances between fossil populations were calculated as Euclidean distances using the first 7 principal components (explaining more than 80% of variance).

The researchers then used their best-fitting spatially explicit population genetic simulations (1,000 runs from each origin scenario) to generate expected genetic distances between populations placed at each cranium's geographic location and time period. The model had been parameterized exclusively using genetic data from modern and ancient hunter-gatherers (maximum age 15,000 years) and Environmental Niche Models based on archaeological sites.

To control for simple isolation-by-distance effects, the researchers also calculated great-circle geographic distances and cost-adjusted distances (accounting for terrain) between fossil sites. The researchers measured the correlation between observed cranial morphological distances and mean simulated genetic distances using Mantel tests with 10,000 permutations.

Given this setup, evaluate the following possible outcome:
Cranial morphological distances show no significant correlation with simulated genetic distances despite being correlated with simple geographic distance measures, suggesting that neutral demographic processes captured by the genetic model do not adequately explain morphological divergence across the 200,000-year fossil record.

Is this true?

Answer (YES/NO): NO